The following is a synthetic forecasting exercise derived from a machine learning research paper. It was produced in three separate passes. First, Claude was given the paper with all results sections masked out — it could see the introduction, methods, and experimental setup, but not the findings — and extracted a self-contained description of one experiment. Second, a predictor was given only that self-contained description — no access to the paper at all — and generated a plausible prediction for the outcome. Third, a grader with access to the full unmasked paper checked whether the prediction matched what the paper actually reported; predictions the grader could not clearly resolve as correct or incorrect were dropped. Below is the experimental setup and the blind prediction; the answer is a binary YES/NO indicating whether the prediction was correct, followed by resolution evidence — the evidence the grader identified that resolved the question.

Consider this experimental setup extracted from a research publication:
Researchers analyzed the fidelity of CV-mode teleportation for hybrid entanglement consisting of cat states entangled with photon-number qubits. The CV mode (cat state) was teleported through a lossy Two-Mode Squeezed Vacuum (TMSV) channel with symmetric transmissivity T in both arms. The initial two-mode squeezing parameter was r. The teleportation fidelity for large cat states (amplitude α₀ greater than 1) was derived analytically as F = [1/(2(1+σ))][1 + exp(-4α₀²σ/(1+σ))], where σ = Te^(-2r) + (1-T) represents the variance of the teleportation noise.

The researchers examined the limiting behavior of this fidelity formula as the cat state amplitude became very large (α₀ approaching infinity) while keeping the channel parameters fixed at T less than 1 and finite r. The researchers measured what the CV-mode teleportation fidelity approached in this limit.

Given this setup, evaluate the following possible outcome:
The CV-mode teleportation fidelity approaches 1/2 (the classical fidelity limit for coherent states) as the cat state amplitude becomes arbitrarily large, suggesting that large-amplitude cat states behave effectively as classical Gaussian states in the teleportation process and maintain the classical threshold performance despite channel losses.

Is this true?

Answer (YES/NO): NO